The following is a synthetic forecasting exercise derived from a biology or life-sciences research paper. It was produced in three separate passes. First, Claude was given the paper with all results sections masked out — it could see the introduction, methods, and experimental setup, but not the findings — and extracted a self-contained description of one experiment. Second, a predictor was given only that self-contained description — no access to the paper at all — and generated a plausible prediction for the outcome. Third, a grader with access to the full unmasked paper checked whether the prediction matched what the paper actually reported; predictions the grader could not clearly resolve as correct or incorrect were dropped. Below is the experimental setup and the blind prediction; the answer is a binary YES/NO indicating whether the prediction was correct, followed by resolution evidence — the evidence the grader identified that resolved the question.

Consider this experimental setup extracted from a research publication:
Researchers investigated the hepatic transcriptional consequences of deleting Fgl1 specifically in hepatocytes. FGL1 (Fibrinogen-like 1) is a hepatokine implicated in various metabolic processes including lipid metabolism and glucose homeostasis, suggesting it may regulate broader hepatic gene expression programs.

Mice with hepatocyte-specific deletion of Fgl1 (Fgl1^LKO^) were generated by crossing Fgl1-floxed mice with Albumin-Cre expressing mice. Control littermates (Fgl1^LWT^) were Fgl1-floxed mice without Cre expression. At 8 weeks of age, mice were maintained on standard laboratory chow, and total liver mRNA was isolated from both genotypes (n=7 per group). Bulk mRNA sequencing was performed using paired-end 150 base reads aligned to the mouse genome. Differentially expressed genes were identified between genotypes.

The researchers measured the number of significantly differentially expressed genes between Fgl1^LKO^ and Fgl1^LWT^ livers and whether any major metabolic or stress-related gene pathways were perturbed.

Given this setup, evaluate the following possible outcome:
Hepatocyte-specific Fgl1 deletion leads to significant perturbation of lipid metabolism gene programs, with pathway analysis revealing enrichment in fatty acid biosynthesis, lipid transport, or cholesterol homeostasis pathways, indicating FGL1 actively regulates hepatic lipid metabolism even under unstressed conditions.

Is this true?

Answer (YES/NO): NO